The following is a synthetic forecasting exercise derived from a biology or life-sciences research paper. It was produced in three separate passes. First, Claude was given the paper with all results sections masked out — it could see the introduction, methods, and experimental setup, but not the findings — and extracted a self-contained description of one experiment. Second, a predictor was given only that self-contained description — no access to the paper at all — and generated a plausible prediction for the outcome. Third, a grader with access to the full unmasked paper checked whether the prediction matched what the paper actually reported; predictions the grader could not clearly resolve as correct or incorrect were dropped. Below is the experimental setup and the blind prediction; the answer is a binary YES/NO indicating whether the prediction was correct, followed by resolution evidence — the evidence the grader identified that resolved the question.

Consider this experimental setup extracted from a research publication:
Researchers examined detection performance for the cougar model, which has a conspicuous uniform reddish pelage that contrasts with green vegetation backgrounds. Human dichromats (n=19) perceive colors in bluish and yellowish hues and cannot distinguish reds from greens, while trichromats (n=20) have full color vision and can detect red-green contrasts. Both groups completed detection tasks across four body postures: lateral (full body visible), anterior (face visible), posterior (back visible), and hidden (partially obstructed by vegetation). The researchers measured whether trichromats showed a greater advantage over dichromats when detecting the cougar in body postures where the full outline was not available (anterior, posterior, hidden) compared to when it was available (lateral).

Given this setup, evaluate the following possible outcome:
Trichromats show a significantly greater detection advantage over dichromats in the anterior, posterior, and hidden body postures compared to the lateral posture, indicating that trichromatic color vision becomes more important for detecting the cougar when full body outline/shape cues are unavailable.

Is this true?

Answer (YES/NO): NO